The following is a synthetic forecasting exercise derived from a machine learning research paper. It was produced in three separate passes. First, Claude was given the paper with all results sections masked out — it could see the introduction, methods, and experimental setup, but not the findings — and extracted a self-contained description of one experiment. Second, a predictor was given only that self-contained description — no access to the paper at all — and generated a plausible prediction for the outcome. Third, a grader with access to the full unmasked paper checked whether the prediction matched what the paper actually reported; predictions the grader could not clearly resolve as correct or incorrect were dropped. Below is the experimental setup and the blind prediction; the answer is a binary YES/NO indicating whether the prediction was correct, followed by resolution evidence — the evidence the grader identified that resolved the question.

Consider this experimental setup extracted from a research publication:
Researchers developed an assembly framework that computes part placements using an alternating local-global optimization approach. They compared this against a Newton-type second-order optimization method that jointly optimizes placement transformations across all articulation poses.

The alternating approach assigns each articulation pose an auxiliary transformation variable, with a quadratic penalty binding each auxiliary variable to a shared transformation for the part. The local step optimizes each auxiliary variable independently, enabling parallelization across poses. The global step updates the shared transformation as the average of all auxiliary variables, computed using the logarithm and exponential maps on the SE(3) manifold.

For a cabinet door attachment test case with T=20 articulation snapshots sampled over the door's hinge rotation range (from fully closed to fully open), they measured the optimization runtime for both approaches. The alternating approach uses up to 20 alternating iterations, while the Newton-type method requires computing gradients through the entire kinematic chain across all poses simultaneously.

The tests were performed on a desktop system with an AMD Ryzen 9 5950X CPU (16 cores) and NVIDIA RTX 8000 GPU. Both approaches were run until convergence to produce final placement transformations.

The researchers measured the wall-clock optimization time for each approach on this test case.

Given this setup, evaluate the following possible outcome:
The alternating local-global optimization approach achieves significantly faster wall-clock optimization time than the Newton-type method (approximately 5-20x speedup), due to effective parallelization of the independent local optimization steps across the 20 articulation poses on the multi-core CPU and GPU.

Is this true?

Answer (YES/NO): YES